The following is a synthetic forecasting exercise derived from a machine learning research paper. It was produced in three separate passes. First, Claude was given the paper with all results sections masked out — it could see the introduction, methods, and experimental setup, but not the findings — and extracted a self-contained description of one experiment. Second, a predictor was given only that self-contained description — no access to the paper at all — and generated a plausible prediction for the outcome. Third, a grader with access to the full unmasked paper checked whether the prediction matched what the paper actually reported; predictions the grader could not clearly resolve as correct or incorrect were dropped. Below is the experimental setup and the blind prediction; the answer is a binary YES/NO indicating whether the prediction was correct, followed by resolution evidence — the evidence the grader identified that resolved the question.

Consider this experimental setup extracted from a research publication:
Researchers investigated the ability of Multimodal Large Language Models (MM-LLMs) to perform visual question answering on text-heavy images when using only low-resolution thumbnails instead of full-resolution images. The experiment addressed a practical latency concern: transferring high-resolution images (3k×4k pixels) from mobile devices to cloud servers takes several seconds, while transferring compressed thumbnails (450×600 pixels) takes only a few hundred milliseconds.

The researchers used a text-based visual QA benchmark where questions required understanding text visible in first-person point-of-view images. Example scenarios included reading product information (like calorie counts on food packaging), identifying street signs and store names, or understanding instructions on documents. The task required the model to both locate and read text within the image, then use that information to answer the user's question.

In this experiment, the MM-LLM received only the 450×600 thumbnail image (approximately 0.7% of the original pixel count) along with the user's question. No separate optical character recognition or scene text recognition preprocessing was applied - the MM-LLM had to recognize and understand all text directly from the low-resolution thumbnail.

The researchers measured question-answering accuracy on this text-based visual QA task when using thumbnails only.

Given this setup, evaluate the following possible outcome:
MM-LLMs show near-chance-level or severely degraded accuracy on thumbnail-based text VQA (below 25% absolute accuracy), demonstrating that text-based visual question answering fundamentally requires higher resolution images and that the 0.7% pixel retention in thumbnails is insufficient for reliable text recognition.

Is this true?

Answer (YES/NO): NO